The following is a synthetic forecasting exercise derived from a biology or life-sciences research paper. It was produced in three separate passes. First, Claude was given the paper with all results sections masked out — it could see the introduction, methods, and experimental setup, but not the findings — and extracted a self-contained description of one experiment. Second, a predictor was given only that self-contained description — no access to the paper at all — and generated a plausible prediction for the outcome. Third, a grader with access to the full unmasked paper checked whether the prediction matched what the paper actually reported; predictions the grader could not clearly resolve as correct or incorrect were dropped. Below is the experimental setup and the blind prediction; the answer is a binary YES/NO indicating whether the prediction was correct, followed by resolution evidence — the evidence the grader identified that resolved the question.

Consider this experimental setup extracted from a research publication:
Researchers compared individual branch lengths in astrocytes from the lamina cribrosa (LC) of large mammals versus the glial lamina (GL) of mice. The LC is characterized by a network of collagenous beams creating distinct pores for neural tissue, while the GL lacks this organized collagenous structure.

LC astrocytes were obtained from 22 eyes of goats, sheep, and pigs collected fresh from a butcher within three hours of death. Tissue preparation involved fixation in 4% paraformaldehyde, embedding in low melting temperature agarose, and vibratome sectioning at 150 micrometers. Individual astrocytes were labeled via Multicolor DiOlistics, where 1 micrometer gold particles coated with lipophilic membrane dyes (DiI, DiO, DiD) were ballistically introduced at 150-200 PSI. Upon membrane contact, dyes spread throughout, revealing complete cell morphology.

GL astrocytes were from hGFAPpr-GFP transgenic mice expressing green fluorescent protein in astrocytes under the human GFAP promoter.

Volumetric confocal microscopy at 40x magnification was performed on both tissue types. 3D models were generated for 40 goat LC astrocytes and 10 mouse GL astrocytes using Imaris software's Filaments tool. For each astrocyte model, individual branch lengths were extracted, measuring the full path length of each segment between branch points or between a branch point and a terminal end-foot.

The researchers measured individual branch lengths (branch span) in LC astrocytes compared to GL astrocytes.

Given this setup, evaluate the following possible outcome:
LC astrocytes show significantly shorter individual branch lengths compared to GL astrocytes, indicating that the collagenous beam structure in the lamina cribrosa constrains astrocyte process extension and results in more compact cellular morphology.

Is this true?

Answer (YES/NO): NO